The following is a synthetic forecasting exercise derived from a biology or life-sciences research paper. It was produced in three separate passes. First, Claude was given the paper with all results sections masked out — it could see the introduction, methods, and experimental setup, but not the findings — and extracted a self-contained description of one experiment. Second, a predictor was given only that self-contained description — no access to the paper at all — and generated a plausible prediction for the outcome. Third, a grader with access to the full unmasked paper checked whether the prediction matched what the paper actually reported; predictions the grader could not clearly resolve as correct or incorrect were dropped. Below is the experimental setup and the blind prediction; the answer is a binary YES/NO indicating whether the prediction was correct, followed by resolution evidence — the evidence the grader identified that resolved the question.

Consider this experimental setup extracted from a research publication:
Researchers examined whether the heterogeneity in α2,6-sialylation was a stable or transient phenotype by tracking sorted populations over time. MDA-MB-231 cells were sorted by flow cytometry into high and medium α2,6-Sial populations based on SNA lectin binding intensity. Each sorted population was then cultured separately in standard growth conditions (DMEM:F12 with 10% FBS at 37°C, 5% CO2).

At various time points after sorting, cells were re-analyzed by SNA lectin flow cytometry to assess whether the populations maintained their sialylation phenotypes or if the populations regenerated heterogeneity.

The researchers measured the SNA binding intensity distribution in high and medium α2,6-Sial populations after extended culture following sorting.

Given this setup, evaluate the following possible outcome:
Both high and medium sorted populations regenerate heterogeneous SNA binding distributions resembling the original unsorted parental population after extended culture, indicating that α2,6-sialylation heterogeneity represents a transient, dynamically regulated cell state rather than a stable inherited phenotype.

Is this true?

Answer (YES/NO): NO